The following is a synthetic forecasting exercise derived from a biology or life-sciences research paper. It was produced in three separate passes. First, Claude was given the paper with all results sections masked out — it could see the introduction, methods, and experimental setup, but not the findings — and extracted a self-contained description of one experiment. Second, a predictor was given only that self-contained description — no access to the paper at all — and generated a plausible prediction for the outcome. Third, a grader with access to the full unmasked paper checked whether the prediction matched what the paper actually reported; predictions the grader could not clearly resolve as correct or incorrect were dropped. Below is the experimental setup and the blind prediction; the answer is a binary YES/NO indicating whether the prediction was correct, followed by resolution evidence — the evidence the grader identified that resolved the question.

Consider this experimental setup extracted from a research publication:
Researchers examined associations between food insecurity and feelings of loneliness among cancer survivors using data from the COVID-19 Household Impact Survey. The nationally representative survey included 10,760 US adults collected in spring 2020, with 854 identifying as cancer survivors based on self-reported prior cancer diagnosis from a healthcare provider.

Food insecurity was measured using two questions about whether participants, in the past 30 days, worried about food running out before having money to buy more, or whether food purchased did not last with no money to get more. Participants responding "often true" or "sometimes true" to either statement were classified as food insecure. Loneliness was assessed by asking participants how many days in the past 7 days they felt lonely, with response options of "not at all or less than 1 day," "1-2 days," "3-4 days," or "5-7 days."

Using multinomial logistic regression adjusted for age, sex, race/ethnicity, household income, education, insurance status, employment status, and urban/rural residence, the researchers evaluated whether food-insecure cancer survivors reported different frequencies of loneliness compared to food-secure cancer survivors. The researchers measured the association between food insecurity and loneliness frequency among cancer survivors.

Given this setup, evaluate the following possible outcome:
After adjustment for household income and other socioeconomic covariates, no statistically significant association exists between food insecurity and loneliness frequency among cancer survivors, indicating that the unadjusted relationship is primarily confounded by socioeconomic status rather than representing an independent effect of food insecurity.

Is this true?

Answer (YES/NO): NO